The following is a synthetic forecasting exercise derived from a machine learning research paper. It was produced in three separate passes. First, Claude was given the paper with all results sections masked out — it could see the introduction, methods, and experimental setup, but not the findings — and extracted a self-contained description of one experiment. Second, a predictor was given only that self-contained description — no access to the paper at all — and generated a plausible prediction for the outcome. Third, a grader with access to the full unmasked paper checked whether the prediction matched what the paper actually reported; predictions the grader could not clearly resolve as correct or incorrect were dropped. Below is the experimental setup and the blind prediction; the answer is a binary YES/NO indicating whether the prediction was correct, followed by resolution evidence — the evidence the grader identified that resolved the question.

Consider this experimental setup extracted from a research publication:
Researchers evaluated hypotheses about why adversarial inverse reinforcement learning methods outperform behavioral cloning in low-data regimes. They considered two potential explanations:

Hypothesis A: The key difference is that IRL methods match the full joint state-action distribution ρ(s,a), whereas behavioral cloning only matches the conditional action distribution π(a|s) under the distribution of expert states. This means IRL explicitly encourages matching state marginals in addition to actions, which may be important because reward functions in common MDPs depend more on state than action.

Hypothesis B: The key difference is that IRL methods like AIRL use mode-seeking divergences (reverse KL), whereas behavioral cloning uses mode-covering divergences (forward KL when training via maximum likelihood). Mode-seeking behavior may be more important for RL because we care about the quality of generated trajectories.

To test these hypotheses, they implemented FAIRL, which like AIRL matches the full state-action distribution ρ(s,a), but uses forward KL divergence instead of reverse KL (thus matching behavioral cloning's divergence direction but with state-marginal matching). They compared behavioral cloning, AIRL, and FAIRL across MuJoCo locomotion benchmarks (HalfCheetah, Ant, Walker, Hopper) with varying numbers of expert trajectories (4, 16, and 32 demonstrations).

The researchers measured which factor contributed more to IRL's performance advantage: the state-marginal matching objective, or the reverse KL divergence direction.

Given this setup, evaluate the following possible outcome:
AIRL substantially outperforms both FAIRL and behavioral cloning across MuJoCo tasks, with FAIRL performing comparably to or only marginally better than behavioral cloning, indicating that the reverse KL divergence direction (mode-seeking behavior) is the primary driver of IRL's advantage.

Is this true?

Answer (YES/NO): NO